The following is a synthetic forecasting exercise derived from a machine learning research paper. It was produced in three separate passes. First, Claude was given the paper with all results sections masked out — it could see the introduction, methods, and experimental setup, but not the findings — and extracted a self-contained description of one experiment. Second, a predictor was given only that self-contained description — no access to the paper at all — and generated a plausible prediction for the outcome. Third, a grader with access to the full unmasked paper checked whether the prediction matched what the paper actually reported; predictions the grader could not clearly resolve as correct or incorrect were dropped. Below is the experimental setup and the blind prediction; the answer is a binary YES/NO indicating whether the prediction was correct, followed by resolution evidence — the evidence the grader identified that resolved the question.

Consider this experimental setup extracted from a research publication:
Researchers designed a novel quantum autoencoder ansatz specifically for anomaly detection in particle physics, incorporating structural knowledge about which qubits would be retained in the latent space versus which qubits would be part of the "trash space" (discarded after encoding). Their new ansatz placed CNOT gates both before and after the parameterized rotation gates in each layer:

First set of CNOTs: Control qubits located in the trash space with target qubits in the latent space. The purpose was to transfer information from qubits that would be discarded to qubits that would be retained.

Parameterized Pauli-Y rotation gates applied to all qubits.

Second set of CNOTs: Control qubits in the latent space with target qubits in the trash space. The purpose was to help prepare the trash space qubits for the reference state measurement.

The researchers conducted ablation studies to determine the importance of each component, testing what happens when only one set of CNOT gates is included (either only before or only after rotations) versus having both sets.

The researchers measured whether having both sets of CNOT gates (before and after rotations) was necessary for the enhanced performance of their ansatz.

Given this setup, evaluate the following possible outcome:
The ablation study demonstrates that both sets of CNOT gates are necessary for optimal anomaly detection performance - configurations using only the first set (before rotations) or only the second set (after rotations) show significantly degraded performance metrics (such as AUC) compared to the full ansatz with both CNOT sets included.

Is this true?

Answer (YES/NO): YES